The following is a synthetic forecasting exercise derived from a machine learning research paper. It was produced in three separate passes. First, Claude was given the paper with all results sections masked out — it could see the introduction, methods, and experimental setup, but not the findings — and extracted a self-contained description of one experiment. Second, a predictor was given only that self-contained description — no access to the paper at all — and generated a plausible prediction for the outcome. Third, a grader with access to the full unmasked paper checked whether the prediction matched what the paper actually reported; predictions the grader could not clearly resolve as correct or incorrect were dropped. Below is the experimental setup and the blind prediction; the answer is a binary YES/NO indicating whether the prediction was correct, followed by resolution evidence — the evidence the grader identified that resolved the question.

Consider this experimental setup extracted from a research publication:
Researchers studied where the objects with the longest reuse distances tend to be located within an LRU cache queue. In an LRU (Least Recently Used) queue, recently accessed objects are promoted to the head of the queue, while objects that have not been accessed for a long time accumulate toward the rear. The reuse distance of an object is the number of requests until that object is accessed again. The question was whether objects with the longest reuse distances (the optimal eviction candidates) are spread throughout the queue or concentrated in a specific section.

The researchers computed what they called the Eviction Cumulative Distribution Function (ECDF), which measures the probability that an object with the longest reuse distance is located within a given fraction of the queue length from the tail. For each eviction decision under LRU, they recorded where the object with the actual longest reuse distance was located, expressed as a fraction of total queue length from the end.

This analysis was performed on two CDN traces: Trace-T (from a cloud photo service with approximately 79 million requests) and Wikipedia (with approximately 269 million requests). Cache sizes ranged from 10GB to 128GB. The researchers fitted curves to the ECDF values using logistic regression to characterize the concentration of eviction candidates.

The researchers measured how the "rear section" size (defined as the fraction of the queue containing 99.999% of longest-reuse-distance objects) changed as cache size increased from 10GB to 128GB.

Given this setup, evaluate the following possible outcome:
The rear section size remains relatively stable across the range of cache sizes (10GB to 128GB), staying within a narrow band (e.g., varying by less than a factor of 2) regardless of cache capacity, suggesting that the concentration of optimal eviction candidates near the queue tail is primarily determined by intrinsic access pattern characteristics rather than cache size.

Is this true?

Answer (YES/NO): NO